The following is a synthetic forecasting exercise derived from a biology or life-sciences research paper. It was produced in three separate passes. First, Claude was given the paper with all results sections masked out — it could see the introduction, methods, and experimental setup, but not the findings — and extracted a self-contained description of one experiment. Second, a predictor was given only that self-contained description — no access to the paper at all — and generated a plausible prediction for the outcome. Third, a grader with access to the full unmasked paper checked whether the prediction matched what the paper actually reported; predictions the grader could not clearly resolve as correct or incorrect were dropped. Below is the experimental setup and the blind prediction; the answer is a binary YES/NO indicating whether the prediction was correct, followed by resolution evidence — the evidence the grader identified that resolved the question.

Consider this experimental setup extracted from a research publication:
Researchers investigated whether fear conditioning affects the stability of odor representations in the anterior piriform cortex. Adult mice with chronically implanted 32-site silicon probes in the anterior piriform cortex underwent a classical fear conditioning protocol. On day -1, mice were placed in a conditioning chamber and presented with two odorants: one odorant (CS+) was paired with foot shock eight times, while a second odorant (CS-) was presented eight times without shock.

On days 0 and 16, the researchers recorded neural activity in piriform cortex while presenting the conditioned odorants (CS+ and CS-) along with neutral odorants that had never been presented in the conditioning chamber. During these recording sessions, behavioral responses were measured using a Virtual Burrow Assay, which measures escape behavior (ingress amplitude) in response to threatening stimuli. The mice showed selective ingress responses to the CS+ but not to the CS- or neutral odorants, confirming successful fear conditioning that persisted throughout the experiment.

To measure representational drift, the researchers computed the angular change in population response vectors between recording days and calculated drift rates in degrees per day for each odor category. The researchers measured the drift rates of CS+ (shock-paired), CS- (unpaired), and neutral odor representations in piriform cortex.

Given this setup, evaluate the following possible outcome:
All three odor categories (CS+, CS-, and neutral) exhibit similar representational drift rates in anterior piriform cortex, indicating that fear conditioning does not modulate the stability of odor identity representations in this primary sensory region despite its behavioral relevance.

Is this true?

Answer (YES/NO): YES